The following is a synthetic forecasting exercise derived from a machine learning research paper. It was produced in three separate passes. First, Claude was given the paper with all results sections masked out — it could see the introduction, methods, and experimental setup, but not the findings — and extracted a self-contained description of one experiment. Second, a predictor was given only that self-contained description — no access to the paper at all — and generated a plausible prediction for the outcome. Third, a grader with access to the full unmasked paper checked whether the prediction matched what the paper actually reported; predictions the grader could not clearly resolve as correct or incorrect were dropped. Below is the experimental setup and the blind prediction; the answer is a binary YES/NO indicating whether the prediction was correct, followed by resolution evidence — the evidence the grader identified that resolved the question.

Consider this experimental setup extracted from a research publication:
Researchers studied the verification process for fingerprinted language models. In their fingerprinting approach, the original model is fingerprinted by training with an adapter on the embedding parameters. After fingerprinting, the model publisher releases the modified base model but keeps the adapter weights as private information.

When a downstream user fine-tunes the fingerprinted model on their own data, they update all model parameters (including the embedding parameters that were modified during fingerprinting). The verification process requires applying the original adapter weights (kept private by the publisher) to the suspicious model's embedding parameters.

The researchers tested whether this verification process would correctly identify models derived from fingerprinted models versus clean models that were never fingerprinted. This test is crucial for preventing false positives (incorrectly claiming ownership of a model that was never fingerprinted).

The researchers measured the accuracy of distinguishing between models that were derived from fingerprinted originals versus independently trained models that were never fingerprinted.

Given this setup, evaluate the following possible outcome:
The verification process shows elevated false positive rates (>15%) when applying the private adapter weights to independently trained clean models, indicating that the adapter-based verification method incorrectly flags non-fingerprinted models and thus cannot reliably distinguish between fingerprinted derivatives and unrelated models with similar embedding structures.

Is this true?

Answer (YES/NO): NO